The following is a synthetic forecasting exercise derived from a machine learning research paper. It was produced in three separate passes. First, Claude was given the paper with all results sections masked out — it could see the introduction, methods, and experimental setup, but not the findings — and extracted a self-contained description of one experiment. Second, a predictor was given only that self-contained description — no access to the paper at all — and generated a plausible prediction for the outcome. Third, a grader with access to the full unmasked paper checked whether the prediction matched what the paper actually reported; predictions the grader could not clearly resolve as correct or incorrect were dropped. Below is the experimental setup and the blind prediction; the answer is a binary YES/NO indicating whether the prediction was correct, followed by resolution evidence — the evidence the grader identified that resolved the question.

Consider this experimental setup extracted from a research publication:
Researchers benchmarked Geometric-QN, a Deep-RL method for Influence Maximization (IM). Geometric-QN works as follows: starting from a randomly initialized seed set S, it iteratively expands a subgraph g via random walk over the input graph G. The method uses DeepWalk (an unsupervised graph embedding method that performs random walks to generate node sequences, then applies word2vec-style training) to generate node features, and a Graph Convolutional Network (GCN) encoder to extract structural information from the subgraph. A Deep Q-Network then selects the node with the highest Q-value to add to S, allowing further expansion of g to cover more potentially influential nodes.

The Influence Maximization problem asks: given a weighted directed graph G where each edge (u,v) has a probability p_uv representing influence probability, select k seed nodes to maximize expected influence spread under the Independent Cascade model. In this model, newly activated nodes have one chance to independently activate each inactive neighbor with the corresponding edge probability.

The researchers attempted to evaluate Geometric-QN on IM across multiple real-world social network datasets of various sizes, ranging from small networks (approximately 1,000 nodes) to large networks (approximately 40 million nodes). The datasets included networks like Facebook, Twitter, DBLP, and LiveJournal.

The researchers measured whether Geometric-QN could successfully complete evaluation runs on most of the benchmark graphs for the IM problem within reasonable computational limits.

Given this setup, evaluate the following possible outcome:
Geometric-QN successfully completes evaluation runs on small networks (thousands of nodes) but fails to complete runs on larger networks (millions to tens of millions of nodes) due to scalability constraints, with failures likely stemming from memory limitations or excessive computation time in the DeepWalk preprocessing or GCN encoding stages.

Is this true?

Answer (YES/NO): NO